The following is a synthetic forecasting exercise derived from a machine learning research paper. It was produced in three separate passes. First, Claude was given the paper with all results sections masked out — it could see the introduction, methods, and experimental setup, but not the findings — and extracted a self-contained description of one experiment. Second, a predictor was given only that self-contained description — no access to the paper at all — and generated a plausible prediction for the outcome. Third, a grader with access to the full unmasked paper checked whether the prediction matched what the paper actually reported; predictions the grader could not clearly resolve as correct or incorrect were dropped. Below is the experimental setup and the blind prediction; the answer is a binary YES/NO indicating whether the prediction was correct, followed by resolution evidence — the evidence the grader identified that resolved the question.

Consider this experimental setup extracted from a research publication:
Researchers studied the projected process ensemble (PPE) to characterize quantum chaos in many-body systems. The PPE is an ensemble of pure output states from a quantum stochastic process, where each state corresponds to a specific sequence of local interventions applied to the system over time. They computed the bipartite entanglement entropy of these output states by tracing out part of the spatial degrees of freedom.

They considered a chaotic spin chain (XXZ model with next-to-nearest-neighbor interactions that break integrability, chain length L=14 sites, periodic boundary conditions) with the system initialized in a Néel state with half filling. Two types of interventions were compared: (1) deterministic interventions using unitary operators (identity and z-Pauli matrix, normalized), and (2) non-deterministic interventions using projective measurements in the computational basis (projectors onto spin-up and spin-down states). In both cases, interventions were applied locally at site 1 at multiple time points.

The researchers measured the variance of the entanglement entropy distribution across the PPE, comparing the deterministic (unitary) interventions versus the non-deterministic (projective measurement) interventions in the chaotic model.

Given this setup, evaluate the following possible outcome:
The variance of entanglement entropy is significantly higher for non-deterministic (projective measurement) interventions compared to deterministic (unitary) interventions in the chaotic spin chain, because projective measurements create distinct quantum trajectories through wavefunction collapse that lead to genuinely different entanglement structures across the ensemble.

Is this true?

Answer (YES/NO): YES